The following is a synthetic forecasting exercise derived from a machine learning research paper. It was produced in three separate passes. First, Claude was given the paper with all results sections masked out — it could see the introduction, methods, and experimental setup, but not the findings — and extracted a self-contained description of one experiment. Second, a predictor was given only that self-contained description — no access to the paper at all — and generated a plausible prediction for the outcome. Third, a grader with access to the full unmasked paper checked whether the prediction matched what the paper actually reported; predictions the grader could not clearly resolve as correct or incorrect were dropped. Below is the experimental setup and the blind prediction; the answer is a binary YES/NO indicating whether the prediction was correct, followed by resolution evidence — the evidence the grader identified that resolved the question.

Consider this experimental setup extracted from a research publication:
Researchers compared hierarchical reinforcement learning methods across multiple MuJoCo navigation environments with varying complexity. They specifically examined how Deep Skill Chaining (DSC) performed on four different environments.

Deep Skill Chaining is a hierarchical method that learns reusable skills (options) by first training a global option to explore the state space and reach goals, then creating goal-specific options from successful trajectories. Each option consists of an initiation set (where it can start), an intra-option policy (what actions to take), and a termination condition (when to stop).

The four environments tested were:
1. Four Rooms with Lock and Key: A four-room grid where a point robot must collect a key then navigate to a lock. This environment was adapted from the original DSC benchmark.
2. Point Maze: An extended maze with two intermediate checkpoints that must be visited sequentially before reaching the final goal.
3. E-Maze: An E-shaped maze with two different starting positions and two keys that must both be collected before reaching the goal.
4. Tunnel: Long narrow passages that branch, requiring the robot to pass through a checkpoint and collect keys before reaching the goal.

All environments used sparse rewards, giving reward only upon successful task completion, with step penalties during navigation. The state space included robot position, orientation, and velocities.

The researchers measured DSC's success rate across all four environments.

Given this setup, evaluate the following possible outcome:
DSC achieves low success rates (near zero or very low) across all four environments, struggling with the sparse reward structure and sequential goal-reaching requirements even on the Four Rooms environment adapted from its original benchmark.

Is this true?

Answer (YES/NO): NO